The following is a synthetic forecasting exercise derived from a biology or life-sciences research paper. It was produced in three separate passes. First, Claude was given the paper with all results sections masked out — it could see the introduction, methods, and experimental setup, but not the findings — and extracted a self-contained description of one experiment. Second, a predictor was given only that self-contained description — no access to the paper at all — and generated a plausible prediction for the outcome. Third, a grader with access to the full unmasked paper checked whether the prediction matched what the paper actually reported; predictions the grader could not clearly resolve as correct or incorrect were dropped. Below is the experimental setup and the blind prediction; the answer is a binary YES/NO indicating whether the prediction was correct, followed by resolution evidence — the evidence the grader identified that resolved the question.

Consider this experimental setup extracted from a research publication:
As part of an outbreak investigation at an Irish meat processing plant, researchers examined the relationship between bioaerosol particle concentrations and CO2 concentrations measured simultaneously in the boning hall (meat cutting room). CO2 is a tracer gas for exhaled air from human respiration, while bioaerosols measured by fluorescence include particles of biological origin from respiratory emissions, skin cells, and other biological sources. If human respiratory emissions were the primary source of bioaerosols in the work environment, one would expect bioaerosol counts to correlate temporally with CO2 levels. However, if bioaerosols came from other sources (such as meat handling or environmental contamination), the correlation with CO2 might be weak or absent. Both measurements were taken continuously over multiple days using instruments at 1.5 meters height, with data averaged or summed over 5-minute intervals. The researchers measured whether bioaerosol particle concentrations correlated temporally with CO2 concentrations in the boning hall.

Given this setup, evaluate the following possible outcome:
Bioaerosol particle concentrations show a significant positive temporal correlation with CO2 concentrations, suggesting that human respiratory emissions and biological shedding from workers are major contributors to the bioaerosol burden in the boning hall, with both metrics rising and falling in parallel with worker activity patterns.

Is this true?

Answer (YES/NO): NO